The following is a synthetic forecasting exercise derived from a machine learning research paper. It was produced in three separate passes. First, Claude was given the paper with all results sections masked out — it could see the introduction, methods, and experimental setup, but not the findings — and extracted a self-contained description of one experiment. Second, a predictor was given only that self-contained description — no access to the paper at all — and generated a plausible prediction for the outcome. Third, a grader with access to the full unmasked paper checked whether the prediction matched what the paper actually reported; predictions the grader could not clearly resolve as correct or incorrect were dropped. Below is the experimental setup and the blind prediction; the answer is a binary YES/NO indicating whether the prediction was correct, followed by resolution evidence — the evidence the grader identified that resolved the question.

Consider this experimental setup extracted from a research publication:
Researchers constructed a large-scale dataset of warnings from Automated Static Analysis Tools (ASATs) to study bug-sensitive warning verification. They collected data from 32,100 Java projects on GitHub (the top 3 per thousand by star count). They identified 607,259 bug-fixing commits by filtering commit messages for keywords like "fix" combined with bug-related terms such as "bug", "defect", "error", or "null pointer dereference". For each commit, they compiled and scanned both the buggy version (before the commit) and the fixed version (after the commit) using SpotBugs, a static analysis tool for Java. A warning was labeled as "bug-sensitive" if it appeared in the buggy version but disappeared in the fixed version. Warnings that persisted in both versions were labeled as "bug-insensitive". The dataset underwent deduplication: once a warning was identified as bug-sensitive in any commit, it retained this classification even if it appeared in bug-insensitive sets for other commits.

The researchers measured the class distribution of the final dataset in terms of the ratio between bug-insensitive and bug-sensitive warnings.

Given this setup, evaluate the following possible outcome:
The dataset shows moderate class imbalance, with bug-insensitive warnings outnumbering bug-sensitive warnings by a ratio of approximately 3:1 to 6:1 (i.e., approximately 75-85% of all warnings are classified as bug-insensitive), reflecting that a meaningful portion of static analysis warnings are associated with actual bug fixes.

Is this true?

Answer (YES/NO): NO